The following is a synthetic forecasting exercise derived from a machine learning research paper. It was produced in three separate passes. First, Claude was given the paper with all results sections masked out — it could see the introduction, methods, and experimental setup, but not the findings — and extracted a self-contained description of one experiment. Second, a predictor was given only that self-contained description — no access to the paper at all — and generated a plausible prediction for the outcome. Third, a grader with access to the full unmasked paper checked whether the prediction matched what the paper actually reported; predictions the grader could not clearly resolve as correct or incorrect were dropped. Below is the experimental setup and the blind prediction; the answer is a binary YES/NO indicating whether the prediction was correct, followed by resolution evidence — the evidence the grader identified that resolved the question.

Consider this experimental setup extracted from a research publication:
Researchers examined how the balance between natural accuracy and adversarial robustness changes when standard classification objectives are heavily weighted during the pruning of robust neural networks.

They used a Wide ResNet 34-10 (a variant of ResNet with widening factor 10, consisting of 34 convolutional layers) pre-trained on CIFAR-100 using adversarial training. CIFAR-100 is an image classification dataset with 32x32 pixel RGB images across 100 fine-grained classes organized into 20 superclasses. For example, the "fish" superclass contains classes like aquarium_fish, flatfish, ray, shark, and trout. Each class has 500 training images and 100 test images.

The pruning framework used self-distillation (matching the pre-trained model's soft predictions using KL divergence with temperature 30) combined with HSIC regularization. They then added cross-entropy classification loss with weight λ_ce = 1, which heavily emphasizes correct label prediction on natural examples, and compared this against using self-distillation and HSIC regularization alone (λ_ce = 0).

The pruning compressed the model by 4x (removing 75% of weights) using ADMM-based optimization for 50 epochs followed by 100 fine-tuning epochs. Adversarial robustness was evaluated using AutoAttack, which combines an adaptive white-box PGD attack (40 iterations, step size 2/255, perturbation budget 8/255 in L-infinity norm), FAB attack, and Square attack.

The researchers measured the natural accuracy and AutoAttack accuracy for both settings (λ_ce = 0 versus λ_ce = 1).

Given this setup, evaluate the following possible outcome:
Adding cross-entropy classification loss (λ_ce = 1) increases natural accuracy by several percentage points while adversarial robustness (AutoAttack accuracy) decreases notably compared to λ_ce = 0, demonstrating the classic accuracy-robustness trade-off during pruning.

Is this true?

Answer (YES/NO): NO